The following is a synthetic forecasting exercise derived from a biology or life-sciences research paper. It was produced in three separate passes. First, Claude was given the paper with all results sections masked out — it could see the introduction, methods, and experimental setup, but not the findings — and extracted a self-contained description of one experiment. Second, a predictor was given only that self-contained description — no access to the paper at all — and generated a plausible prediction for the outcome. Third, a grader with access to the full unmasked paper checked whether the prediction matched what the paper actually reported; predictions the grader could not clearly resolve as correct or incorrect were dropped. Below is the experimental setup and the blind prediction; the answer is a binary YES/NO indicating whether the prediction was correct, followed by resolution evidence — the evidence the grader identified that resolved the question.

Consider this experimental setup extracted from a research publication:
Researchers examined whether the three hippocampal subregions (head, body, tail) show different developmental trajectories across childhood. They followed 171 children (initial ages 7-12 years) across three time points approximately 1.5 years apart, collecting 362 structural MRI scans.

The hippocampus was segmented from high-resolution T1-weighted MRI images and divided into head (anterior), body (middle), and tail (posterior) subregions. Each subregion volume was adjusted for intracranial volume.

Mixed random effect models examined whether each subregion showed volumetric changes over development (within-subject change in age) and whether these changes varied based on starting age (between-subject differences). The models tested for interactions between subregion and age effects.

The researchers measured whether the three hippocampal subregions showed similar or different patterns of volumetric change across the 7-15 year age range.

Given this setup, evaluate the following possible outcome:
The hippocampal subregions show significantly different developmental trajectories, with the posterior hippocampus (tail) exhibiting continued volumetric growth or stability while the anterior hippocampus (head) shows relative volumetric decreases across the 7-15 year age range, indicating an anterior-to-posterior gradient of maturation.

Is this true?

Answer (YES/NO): YES